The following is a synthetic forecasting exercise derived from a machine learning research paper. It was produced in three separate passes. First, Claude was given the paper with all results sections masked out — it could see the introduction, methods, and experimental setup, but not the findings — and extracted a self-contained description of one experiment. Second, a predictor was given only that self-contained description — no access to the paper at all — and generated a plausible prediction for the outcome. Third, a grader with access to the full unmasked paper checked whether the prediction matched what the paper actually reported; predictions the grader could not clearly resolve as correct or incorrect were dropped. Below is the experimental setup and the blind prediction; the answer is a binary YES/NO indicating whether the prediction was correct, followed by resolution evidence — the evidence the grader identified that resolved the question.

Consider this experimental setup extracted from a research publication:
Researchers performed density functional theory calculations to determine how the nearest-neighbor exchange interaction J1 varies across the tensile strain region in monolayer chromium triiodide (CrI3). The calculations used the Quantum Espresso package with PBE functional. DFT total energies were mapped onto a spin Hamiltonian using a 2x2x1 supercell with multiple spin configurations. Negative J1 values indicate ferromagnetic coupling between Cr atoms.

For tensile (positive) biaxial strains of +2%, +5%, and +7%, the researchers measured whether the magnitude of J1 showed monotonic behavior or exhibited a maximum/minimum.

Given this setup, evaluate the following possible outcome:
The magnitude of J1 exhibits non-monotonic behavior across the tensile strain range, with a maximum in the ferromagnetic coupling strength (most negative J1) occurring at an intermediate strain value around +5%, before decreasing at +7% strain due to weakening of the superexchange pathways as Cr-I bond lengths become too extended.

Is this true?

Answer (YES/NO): NO